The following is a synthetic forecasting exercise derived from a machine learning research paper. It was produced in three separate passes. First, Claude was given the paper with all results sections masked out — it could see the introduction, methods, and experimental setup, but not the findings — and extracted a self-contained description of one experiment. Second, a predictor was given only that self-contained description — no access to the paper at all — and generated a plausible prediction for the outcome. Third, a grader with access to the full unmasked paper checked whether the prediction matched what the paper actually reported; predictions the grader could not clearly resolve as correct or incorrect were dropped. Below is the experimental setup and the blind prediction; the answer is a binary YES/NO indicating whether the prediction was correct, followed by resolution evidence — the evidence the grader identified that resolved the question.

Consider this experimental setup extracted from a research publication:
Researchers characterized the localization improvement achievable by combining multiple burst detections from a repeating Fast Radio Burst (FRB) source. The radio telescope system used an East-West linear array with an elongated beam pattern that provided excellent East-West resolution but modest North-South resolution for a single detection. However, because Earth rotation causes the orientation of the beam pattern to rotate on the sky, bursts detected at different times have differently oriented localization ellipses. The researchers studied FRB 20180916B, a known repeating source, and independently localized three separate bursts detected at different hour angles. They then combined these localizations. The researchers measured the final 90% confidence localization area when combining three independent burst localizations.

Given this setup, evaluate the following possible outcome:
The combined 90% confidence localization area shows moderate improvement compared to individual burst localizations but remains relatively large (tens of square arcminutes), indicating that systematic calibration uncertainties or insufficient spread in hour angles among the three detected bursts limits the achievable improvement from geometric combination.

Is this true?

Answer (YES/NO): NO